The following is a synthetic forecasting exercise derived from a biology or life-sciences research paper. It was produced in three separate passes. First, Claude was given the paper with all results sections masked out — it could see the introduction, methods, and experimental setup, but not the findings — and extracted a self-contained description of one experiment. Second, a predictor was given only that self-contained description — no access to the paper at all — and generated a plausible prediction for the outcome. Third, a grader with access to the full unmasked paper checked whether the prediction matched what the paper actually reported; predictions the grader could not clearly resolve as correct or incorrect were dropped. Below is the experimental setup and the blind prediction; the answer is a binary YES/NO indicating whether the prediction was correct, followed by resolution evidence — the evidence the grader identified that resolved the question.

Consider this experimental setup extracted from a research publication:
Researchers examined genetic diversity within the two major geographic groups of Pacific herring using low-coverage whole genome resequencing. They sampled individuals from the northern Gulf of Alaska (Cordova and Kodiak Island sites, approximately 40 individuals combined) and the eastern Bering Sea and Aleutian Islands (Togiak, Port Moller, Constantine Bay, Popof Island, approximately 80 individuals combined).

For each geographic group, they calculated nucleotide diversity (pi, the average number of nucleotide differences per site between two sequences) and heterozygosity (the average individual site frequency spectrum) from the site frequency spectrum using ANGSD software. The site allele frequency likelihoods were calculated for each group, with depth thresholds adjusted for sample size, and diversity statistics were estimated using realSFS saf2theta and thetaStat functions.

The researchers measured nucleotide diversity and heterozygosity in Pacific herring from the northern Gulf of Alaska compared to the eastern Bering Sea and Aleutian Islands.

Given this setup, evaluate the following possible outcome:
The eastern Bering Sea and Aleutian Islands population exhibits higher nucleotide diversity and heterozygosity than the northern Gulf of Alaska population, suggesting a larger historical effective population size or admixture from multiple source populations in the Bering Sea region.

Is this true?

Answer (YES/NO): NO